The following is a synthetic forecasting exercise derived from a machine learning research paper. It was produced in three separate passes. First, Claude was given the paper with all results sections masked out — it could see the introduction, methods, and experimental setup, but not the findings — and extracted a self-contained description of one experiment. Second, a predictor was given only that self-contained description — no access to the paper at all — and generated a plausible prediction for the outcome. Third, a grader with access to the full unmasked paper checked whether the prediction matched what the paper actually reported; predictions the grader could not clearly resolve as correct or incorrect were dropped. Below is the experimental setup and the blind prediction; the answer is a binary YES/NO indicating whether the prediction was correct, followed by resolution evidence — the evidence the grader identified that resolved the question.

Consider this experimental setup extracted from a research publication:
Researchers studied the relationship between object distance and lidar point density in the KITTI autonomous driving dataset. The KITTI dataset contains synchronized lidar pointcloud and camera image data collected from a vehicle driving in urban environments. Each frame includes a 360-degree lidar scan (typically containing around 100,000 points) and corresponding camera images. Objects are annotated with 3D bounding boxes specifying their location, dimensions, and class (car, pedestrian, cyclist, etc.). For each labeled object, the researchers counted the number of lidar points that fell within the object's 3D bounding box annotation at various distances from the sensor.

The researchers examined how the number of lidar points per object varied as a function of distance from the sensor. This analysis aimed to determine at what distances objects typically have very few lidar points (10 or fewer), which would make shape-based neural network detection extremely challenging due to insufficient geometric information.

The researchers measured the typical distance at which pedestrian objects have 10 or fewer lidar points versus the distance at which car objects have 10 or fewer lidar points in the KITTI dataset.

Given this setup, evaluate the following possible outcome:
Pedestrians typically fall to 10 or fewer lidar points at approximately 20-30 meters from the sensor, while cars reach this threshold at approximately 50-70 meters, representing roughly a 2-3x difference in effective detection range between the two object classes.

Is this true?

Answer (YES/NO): NO